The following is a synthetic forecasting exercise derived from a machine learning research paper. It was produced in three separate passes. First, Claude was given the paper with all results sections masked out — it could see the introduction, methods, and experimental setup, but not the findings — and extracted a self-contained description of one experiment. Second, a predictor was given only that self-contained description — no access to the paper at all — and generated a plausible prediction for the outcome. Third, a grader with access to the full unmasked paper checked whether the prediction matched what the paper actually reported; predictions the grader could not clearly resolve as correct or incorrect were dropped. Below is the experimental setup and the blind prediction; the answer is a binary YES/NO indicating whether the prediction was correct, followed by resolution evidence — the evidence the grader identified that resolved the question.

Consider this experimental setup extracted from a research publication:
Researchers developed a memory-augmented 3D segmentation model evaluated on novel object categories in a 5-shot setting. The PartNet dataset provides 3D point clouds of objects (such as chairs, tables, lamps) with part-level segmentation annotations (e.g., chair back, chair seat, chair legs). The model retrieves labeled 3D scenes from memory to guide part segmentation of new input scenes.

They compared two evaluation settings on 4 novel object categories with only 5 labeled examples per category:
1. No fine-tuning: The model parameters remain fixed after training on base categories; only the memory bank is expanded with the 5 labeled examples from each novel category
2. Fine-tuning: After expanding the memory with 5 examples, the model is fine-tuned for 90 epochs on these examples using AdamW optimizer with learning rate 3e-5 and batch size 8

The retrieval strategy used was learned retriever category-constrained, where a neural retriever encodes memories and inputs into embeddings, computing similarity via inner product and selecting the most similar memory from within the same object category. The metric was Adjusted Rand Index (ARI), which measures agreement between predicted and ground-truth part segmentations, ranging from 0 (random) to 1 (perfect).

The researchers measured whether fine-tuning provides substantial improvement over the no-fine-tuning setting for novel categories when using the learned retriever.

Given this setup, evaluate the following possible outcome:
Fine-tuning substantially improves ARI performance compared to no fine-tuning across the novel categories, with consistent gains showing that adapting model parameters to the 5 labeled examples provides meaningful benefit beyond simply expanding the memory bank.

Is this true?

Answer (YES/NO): NO